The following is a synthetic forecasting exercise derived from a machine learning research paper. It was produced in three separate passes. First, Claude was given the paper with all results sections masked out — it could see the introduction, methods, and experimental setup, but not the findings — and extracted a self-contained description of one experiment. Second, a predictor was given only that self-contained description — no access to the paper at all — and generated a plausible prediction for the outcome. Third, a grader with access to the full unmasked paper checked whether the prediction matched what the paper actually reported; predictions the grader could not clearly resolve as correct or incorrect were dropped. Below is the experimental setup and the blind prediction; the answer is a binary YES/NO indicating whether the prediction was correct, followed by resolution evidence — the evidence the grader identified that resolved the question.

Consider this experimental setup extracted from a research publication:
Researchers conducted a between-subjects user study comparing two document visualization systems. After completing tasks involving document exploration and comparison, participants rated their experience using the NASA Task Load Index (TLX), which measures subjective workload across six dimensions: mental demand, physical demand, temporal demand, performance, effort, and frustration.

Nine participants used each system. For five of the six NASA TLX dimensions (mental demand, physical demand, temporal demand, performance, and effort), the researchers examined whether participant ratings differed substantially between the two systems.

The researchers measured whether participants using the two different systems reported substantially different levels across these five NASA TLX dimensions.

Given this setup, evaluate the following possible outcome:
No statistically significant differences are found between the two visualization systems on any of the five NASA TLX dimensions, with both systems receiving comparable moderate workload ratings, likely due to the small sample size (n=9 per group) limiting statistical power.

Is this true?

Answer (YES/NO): NO